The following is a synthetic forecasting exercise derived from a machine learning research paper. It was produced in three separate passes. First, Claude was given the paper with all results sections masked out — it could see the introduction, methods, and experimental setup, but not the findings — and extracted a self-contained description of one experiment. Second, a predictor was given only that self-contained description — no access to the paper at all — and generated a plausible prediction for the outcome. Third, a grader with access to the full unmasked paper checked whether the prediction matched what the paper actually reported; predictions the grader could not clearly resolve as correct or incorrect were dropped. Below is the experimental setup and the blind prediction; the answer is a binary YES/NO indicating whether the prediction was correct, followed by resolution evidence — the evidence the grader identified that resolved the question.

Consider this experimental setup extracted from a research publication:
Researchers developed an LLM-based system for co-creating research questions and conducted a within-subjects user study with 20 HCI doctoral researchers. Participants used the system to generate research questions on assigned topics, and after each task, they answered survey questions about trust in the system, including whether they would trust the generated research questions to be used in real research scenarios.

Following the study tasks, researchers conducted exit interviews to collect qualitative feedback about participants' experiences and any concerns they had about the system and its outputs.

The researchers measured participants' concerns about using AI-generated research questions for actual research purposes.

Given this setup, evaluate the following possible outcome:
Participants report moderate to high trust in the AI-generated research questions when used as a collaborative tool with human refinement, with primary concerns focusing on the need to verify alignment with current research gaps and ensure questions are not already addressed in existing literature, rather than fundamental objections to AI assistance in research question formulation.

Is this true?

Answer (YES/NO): NO